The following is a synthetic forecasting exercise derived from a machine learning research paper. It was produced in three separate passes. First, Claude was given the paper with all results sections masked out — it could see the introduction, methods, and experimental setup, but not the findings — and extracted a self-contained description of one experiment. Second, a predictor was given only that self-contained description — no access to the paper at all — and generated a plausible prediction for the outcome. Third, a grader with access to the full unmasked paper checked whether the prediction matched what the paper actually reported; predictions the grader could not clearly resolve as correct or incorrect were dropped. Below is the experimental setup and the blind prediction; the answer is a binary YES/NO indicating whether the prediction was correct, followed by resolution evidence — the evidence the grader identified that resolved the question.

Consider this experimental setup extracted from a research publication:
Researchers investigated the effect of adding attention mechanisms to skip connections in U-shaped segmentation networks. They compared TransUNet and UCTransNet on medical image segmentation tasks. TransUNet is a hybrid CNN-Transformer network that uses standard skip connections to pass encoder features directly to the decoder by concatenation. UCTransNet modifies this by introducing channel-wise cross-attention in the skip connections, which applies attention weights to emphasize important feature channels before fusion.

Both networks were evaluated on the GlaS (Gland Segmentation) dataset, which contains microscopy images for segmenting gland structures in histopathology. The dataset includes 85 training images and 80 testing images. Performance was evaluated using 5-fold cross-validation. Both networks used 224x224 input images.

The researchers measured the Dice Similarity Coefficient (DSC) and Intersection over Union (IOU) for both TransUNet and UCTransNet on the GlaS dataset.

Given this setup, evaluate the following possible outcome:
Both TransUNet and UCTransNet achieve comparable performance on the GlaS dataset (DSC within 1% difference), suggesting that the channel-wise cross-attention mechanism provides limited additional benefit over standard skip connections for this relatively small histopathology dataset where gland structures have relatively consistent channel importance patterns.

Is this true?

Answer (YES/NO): NO